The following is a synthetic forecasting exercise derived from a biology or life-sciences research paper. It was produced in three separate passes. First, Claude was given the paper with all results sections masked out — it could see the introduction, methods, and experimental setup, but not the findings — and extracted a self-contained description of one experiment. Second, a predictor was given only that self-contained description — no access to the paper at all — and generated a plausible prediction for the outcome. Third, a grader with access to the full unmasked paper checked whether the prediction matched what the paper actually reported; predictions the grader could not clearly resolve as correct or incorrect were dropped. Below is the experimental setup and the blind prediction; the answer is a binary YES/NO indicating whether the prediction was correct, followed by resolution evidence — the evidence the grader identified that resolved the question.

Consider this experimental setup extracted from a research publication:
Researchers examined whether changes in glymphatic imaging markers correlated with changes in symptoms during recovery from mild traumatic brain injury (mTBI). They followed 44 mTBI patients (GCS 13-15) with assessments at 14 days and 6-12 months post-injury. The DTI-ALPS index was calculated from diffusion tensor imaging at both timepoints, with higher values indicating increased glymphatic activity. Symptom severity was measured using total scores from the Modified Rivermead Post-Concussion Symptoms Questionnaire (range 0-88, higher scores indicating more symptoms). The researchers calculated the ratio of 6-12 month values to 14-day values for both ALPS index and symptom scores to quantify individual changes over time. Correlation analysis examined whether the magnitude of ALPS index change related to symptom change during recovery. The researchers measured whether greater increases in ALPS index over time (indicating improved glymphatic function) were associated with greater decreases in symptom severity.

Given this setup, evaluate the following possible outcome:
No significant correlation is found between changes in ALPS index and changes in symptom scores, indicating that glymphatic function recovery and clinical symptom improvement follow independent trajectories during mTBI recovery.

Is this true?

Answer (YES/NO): NO